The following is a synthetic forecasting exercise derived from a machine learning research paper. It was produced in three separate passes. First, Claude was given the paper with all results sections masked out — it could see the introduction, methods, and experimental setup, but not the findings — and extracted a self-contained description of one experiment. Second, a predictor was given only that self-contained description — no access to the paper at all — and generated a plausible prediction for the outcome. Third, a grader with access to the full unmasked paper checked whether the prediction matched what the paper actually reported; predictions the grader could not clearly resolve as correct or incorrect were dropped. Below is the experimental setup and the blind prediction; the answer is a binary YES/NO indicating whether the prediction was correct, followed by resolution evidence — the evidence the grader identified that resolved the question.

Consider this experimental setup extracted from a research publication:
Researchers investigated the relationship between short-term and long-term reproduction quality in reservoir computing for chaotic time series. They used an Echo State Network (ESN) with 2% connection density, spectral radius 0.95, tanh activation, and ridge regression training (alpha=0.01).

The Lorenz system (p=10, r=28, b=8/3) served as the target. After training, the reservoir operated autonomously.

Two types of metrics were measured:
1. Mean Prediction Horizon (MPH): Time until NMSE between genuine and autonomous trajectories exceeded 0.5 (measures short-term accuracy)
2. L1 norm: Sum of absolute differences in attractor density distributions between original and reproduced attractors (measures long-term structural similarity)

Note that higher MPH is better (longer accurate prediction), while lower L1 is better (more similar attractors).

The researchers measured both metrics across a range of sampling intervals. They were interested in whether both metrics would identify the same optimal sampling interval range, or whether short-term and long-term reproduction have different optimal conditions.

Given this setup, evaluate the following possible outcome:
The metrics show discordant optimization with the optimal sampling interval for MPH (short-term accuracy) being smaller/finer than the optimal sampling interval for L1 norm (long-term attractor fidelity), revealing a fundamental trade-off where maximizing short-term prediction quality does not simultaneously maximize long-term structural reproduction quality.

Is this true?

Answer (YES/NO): NO